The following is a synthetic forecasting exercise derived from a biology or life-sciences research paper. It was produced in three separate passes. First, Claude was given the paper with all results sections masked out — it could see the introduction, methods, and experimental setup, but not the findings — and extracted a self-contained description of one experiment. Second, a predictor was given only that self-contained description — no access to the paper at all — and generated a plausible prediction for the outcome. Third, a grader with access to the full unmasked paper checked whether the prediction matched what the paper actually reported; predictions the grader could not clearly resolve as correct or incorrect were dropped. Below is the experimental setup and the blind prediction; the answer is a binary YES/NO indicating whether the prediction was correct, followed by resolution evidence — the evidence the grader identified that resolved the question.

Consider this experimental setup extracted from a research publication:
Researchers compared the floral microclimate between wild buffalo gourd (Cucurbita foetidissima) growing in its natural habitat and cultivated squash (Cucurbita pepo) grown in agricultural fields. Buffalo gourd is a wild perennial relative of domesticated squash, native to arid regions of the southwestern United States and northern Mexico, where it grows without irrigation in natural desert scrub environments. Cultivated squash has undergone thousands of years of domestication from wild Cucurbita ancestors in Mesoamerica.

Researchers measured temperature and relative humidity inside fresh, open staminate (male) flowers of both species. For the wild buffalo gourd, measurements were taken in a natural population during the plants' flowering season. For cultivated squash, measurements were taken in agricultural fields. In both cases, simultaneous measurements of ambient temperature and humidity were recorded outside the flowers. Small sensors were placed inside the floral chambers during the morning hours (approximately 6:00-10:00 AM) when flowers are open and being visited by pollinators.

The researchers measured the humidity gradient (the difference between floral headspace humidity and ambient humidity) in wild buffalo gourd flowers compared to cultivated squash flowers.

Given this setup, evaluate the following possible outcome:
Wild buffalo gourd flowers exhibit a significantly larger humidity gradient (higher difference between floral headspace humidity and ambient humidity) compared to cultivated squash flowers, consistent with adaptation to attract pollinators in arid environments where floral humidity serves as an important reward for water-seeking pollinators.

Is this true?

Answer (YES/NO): NO